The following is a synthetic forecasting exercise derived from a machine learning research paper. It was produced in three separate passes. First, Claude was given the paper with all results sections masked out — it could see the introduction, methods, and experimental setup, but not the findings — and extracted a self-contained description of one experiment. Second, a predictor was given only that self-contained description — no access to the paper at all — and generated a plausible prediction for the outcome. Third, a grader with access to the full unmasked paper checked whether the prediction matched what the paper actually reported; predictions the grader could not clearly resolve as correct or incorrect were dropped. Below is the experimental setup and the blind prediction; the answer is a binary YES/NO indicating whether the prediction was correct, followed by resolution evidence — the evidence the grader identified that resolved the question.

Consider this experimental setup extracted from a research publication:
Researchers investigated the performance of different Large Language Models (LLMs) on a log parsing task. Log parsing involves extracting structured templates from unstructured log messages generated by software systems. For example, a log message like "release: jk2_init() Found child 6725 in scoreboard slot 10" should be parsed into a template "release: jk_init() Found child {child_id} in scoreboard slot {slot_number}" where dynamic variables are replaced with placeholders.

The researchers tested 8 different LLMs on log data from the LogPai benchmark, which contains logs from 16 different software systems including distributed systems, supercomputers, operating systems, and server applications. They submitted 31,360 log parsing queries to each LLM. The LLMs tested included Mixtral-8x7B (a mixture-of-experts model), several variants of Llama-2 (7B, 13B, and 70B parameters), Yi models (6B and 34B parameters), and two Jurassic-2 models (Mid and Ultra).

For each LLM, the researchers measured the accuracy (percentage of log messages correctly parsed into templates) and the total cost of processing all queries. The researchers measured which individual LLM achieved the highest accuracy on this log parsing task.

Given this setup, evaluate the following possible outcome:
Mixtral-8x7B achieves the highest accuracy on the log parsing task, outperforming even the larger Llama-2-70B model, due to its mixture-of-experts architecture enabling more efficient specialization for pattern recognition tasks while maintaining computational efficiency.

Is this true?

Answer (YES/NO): YES